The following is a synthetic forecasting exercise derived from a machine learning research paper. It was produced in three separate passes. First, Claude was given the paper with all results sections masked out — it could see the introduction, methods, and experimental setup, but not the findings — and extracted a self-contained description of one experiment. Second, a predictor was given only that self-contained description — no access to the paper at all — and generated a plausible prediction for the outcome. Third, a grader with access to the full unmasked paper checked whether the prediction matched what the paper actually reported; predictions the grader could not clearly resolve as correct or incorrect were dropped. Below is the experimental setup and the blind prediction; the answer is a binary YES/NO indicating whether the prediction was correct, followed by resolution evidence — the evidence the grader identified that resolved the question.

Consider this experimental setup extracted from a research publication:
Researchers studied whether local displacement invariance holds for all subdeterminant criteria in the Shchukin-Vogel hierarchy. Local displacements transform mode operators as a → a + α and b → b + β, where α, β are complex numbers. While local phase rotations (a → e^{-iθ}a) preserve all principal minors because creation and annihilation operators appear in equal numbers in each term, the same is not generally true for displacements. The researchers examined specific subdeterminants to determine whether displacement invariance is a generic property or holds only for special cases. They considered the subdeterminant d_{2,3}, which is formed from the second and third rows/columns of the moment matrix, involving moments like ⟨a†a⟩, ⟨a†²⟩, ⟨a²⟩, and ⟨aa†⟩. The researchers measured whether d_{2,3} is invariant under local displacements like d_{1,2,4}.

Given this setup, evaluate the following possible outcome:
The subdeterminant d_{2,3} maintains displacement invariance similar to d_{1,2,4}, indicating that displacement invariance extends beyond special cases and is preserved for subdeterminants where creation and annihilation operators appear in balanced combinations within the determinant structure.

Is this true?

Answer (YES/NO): NO